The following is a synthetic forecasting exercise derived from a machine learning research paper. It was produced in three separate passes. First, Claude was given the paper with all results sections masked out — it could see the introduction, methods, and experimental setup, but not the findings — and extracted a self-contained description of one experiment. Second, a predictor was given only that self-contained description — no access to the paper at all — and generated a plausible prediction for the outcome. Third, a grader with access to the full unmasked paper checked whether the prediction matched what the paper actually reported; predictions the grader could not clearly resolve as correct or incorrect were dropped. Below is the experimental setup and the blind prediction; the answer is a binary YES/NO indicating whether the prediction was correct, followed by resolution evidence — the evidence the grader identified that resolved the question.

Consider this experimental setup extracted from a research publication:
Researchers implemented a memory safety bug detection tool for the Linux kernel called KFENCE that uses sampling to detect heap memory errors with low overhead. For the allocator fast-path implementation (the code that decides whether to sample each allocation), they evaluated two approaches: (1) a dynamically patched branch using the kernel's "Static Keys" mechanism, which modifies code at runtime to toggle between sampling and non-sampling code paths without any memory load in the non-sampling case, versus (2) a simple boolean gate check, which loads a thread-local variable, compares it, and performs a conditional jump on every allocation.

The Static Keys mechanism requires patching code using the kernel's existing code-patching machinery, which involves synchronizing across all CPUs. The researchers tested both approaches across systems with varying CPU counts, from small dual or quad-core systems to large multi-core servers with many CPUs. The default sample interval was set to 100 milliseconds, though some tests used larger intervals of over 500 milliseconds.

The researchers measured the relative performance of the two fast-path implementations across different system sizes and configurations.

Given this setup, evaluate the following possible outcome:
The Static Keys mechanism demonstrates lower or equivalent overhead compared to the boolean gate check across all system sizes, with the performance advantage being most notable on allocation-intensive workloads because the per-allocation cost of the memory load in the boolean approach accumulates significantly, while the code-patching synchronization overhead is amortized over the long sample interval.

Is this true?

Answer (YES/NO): NO